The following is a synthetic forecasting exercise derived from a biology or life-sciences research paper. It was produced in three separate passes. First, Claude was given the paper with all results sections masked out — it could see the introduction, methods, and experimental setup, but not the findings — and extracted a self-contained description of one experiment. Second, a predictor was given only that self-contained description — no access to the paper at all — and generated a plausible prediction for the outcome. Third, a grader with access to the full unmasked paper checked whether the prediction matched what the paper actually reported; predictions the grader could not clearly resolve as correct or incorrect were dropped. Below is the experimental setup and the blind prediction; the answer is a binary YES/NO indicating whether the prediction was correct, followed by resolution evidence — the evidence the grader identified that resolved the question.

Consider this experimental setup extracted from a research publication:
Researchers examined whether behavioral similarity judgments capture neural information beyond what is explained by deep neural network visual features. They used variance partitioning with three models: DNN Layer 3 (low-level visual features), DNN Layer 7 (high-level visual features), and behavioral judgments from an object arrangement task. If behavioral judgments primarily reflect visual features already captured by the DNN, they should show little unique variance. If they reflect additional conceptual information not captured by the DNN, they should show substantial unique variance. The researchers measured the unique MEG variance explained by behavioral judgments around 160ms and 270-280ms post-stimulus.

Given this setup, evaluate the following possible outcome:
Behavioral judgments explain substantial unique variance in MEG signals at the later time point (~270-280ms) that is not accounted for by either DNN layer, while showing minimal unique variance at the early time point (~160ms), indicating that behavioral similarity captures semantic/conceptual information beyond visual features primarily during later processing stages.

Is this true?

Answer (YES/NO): NO